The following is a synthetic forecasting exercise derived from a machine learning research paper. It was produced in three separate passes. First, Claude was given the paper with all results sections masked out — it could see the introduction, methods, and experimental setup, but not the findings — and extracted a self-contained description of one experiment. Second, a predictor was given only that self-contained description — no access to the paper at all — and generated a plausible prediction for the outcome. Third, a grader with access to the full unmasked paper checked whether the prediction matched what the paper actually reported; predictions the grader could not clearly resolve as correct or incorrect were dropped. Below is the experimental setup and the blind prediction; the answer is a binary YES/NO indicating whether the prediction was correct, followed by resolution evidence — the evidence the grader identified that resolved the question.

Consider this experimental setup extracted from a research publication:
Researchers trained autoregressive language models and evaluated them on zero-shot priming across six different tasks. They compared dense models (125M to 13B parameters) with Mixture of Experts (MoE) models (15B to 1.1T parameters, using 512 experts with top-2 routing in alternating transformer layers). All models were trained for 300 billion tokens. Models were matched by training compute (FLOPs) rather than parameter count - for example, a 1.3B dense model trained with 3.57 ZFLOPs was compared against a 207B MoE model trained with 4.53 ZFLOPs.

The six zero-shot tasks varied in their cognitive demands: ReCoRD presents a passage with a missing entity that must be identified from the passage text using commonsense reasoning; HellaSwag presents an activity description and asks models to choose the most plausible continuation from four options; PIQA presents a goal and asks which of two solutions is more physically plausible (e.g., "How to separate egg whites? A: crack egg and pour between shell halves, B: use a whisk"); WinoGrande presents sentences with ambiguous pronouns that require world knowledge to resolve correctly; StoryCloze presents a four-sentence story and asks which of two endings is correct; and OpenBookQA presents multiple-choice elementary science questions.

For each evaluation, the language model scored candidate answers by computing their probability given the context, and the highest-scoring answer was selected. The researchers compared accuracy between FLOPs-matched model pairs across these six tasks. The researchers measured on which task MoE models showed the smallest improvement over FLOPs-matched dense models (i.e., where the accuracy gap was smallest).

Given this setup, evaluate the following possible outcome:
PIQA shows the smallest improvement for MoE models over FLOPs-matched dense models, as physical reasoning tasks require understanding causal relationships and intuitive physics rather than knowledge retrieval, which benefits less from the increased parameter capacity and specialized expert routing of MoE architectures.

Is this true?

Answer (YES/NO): NO